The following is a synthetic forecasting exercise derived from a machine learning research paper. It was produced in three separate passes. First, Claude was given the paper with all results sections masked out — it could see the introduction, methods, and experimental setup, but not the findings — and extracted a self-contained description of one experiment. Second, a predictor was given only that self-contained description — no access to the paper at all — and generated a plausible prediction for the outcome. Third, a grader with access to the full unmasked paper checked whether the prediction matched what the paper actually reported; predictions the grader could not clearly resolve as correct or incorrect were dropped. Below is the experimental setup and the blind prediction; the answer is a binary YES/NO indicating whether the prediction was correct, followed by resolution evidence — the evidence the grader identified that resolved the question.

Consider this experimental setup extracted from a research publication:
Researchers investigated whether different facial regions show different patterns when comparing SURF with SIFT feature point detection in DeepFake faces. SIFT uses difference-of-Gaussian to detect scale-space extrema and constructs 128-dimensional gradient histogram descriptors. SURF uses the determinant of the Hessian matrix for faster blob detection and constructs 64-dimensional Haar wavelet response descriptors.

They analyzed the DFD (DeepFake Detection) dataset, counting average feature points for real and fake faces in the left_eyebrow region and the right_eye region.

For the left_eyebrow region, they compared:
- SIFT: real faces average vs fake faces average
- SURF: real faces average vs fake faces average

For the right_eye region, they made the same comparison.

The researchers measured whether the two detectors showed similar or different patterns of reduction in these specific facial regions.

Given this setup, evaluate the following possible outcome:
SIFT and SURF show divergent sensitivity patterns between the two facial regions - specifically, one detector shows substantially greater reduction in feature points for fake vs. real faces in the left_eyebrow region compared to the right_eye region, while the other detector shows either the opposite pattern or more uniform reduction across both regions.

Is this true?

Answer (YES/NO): YES